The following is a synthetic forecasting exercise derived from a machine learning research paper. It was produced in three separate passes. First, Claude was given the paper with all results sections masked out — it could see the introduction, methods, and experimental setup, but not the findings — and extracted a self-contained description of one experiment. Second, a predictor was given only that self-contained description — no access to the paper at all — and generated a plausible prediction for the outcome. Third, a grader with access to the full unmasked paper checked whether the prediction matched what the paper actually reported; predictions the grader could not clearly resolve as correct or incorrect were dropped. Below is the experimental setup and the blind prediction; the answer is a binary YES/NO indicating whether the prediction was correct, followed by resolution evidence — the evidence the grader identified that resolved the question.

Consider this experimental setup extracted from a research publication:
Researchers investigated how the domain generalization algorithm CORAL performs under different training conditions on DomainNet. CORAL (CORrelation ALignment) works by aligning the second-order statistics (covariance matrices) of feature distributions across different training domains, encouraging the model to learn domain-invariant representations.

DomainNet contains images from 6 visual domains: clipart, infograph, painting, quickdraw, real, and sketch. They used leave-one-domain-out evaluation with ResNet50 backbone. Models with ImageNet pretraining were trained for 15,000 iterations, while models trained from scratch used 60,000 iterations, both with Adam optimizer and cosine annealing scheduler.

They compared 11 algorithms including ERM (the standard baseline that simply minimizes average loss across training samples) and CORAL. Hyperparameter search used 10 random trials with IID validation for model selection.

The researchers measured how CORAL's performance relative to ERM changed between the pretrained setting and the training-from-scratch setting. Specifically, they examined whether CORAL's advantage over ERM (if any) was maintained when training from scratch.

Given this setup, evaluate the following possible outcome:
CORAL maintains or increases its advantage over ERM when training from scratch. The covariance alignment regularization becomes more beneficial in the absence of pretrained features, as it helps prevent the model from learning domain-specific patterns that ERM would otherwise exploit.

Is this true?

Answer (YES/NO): NO